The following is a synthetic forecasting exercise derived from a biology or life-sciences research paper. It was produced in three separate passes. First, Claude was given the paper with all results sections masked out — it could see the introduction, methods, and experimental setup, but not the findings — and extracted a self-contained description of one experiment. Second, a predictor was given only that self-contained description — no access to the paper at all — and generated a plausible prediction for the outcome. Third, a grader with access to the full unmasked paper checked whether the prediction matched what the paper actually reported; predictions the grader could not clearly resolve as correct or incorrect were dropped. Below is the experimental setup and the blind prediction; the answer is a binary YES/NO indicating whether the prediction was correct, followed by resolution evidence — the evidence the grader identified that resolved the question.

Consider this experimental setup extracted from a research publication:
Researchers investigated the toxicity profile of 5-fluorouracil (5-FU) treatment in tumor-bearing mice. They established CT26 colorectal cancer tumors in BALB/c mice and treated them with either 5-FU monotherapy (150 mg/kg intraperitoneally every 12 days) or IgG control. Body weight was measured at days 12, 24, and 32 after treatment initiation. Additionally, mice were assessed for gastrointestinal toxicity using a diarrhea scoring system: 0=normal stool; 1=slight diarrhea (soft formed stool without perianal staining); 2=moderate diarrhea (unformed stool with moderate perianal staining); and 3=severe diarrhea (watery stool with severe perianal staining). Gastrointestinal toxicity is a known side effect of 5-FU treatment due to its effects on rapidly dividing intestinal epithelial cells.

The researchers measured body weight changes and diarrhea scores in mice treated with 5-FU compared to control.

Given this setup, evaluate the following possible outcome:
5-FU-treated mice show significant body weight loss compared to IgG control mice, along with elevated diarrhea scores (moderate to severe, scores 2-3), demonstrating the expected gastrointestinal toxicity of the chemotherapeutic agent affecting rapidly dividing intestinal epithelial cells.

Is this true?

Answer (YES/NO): YES